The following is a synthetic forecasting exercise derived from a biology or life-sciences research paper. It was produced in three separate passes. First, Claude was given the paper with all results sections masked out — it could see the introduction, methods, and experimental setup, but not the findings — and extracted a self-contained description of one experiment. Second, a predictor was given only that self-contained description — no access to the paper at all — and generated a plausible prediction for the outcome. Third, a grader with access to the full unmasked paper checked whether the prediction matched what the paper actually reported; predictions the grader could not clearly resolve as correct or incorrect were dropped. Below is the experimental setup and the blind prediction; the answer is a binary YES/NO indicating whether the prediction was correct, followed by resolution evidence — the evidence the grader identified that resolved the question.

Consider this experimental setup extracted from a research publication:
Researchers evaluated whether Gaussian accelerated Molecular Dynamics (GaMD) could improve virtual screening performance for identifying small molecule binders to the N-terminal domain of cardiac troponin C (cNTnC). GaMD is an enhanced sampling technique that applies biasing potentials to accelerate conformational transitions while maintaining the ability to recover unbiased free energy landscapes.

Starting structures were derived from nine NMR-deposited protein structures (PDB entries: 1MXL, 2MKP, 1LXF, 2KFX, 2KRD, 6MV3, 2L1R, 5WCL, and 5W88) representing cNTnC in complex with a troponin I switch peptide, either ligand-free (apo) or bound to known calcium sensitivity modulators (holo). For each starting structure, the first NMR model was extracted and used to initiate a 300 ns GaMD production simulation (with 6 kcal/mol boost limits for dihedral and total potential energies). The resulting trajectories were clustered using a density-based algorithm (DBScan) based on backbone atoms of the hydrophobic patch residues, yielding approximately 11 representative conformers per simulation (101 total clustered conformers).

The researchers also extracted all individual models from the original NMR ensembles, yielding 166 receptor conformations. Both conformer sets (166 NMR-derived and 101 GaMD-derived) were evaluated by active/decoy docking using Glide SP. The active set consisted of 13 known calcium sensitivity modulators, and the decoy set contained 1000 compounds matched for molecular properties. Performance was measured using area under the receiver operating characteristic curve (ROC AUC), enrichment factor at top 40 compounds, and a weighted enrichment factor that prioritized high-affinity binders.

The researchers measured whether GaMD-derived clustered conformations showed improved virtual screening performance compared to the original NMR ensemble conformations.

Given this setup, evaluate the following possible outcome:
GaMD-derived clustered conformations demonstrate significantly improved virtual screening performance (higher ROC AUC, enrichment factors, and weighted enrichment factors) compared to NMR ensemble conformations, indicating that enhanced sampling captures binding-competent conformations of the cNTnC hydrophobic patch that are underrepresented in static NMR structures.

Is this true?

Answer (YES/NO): NO